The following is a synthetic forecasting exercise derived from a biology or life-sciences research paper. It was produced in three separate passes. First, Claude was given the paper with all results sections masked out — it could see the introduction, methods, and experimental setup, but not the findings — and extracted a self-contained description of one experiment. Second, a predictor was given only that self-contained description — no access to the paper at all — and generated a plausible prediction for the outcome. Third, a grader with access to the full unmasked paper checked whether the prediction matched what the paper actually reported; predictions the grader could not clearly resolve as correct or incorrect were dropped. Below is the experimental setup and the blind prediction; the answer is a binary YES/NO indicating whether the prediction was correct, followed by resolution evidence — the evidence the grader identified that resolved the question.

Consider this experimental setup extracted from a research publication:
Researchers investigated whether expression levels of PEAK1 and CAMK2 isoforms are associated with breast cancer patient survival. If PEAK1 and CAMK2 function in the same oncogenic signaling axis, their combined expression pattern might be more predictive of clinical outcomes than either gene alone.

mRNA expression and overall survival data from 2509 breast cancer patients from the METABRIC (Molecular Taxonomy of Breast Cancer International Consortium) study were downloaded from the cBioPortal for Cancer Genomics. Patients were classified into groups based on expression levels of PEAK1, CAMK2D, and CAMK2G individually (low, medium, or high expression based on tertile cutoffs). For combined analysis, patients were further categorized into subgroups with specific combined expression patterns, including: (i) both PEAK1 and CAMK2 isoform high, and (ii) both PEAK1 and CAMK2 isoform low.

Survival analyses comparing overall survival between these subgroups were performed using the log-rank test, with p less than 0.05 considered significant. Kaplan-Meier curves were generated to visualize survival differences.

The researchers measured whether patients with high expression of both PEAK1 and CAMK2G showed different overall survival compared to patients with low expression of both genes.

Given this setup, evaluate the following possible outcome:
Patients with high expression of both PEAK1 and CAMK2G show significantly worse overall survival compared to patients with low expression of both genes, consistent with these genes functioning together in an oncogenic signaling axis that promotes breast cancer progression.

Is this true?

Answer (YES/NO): NO